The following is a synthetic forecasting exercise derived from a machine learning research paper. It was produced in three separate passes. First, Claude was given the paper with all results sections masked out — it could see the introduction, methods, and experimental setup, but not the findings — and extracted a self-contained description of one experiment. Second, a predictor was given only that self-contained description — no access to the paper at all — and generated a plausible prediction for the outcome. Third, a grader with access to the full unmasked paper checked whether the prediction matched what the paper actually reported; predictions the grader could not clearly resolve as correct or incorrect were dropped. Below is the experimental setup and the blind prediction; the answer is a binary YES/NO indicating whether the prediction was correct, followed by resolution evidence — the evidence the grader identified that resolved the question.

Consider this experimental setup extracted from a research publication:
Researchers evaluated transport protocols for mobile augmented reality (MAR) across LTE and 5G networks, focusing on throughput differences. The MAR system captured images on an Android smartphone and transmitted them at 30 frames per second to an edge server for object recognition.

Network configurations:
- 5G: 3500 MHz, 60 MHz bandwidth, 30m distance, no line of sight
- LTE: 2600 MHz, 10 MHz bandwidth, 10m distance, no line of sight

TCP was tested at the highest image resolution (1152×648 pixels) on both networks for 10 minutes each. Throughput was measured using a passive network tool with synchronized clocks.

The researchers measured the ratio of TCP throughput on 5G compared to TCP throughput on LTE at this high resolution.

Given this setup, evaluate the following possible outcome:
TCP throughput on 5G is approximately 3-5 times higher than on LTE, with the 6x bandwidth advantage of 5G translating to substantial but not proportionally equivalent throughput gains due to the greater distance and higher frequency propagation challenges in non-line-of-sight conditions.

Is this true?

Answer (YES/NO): NO